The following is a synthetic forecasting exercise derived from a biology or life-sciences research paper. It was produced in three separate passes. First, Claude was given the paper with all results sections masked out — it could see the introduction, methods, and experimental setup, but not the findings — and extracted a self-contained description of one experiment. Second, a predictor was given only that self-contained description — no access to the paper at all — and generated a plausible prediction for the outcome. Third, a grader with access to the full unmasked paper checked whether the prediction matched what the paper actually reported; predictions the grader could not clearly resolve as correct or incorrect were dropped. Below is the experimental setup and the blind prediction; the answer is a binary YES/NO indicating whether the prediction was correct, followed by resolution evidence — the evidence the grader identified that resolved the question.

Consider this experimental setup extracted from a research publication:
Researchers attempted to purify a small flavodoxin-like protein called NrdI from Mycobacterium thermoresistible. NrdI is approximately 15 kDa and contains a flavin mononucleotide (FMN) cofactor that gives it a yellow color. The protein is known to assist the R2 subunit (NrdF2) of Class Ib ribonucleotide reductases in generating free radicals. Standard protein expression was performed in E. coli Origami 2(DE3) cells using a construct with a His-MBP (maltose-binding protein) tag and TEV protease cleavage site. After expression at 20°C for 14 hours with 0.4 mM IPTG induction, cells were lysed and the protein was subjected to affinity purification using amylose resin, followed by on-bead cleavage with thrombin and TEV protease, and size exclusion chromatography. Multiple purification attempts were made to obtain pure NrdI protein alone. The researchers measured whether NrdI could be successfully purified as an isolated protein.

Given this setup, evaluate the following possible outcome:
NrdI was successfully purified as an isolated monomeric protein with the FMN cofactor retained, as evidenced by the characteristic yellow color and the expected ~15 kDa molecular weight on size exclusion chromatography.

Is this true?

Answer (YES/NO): NO